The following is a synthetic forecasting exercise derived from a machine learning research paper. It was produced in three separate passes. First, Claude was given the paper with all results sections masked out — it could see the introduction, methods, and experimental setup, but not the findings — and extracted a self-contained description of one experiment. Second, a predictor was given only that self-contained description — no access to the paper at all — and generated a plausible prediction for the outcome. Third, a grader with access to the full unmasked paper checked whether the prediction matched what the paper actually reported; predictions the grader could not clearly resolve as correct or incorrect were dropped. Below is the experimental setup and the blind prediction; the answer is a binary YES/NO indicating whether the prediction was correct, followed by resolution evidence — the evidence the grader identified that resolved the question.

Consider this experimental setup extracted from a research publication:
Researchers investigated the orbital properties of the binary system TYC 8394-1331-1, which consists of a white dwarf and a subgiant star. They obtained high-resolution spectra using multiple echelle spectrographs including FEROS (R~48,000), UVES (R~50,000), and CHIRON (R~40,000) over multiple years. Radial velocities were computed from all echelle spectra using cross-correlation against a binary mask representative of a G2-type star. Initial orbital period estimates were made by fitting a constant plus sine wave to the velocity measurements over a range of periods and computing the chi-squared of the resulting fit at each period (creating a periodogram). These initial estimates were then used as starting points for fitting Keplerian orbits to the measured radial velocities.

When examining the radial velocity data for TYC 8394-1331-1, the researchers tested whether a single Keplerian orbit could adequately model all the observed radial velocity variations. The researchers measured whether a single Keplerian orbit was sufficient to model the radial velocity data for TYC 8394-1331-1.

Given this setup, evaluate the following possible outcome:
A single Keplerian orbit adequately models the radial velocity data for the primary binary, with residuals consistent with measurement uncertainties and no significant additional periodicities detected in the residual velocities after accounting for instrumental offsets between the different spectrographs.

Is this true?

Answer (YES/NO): NO